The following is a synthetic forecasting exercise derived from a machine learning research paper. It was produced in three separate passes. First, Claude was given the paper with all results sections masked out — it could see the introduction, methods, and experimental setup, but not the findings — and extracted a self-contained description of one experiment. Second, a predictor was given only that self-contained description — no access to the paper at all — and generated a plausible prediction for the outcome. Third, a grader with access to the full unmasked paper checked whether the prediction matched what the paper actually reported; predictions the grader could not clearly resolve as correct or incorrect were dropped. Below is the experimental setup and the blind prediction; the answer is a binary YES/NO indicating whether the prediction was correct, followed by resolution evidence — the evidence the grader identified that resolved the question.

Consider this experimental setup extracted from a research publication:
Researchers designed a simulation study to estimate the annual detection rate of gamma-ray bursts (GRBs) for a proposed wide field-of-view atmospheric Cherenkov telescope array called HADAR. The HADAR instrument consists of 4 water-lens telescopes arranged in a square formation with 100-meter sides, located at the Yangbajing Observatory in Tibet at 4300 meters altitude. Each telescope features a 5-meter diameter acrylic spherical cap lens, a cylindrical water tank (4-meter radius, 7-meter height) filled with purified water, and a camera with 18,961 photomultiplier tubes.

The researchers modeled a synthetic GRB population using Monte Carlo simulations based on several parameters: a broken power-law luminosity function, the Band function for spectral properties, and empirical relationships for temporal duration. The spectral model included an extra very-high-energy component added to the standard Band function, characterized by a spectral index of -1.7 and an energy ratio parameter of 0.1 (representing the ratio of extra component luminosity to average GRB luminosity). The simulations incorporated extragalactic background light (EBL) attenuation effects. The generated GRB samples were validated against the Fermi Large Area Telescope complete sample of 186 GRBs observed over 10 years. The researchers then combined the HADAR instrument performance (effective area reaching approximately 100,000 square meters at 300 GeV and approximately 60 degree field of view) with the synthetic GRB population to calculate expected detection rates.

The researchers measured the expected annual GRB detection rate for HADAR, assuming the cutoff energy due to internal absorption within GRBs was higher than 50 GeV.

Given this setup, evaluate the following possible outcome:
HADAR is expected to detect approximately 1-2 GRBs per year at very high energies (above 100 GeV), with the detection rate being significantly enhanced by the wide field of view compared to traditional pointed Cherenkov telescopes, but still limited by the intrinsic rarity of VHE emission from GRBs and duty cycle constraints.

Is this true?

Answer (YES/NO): NO